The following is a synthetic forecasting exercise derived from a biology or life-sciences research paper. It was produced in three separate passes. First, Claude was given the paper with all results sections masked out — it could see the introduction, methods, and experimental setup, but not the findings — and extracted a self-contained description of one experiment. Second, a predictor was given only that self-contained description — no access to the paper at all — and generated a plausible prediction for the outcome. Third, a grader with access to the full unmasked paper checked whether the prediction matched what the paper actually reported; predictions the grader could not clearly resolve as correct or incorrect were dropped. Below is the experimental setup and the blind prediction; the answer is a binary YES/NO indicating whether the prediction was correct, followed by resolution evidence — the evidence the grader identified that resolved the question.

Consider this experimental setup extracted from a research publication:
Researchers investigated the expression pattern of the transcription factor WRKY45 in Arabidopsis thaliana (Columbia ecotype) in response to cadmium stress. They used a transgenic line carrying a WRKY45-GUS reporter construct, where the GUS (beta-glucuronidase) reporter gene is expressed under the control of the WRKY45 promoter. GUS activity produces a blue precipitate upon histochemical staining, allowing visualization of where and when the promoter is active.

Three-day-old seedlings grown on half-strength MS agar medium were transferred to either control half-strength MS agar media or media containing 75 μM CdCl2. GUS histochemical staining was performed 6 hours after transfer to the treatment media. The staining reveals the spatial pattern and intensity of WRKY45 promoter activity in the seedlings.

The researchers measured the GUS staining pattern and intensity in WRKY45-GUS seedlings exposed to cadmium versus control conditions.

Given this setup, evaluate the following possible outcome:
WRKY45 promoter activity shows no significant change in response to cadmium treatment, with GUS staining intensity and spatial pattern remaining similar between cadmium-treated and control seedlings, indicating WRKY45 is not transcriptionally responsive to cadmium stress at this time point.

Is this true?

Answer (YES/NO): NO